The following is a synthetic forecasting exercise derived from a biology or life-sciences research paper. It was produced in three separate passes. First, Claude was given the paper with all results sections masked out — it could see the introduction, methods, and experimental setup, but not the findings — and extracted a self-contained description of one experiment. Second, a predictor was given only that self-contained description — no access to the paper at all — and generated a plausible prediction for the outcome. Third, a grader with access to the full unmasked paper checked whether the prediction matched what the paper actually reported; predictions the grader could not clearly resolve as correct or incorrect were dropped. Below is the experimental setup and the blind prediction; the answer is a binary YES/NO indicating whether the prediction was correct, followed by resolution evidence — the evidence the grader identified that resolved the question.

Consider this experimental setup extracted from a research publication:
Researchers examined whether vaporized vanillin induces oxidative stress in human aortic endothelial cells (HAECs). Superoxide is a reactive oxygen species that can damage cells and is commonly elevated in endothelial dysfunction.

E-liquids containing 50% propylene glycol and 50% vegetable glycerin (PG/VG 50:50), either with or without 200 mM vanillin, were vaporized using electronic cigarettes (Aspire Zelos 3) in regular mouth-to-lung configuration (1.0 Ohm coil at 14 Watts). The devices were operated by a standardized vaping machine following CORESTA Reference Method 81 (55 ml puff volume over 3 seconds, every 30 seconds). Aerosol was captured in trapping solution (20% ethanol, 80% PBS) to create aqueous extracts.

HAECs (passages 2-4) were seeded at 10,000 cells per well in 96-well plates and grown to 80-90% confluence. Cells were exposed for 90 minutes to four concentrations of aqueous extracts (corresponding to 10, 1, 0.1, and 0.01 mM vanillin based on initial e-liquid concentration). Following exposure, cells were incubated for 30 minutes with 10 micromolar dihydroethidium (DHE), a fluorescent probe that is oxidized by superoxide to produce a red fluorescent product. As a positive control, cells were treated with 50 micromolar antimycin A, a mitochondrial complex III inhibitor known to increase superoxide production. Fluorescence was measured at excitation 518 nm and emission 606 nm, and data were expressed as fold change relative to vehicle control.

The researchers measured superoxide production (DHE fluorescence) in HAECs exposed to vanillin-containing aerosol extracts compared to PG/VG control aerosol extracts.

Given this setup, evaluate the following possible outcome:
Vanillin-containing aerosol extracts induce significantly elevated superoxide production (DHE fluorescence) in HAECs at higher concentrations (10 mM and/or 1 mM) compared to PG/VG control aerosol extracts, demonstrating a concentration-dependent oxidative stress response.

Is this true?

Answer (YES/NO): NO